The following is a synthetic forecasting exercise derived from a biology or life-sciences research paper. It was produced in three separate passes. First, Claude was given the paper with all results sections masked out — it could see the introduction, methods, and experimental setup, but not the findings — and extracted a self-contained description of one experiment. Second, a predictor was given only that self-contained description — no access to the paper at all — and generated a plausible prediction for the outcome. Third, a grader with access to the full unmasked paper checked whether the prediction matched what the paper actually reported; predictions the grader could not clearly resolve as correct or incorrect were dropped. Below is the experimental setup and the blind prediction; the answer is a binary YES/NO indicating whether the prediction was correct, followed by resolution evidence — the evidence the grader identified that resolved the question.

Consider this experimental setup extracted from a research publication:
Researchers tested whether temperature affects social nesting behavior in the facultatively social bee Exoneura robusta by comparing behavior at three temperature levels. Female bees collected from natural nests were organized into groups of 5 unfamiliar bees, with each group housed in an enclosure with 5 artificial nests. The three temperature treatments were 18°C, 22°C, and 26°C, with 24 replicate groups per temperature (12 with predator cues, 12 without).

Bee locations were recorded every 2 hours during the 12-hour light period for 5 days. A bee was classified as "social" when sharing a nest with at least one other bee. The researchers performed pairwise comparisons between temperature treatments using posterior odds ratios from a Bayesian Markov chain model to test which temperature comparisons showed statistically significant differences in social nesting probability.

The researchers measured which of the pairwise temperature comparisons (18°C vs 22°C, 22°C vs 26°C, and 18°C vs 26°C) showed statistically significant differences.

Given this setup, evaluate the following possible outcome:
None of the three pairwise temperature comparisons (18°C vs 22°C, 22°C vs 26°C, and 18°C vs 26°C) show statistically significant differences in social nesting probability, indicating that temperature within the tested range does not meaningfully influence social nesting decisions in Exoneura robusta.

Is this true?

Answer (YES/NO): NO